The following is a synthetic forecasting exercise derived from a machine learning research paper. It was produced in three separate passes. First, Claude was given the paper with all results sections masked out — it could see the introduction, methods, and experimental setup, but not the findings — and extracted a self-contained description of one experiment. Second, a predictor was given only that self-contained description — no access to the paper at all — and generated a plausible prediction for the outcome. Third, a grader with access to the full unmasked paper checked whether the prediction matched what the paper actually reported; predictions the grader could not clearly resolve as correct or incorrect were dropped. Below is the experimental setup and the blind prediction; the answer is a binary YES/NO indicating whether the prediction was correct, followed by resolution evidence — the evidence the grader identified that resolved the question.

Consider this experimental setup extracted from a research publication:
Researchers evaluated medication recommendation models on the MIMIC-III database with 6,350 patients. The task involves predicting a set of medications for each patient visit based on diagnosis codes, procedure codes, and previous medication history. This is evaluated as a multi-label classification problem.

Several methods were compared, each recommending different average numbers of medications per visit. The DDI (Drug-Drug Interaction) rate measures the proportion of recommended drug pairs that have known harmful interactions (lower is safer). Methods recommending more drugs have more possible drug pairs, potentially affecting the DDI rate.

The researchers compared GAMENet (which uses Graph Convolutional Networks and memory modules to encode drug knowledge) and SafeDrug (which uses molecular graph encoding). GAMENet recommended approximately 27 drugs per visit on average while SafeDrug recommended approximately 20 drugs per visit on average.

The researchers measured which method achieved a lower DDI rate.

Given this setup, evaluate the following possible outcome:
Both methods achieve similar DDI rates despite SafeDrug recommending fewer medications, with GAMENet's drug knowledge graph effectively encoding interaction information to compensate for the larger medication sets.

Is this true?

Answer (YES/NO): NO